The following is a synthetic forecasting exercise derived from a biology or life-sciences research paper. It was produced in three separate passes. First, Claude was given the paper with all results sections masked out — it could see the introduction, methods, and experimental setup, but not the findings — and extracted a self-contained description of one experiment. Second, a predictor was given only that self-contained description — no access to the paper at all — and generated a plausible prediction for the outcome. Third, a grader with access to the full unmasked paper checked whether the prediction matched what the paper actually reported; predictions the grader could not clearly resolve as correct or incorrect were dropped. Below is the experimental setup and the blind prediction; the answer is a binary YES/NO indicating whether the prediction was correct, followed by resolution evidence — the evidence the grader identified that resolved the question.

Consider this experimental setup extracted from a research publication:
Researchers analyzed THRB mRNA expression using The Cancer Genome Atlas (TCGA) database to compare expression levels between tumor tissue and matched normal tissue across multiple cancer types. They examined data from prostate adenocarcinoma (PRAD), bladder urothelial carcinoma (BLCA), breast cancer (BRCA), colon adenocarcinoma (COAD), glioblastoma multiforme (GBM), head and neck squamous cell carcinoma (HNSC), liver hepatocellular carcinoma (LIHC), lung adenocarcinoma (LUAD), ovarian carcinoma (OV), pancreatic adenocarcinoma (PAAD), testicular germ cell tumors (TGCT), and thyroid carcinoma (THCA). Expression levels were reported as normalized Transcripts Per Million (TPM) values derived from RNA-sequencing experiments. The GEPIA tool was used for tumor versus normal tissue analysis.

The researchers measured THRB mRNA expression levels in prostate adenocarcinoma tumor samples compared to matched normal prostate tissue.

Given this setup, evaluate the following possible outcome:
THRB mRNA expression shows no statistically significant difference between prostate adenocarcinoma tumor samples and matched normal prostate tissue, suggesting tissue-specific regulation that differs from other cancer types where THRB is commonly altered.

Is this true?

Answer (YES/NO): NO